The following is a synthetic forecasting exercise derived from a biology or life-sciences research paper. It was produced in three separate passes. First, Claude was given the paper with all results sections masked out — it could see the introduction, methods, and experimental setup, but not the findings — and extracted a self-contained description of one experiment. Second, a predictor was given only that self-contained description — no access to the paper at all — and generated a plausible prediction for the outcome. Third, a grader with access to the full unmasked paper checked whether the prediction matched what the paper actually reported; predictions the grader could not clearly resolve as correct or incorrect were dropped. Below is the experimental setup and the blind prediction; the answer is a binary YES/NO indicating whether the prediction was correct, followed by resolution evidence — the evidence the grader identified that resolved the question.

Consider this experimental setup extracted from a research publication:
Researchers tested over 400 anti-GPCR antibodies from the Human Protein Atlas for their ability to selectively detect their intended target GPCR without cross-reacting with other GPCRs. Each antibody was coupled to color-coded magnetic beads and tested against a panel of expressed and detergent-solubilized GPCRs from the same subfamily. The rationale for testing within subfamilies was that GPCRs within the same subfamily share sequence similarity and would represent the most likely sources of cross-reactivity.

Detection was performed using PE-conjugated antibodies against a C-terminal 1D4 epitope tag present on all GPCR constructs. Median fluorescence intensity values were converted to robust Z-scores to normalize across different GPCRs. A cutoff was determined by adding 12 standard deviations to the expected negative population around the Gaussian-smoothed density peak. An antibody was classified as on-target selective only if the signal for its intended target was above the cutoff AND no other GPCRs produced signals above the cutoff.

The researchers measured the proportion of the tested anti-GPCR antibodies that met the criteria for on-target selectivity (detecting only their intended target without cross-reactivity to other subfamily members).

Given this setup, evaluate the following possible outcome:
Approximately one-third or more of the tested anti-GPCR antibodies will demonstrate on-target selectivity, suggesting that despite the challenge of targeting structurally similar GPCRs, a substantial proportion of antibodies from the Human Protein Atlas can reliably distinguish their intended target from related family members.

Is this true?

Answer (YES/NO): YES